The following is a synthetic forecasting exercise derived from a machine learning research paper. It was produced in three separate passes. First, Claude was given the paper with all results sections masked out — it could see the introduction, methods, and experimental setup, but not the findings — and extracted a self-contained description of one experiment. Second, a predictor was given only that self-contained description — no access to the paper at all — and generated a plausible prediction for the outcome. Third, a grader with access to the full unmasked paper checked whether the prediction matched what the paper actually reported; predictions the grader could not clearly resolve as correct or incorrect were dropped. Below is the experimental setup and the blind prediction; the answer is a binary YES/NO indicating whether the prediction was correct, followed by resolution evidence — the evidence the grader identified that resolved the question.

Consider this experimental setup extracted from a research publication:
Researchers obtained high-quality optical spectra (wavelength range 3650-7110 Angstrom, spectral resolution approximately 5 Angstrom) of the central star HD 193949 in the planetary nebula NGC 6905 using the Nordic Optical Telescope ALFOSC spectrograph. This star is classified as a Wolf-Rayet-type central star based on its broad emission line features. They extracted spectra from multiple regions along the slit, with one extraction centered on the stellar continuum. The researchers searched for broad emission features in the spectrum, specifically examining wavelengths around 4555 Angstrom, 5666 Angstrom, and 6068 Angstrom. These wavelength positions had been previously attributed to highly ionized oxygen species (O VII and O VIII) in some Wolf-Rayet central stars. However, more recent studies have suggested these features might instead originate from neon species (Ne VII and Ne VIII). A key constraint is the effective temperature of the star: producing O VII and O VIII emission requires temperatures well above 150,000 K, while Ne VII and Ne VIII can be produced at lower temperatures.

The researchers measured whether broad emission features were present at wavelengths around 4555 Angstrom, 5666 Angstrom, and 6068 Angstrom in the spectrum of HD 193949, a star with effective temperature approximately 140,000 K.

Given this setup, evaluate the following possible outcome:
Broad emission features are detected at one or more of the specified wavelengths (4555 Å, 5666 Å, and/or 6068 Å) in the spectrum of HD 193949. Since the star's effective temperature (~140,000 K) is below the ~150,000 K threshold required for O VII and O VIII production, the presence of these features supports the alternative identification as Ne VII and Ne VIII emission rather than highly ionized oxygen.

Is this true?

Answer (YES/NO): YES